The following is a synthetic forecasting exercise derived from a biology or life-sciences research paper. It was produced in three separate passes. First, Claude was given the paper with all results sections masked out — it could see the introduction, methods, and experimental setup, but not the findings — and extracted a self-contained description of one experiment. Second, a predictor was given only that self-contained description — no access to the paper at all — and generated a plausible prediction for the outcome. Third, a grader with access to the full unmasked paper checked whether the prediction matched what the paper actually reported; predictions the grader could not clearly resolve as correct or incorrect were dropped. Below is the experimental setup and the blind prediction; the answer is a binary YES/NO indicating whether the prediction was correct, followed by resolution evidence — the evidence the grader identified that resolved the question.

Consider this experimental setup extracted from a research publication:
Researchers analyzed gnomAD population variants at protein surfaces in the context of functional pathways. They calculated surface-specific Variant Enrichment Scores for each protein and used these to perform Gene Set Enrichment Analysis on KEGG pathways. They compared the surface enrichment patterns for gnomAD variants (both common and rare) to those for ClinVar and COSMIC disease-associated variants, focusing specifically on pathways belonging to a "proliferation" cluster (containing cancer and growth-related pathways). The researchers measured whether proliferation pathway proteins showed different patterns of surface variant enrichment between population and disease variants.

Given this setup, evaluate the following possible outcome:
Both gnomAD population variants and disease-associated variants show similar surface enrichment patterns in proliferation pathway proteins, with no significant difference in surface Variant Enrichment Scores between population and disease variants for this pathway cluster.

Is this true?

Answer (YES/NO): NO